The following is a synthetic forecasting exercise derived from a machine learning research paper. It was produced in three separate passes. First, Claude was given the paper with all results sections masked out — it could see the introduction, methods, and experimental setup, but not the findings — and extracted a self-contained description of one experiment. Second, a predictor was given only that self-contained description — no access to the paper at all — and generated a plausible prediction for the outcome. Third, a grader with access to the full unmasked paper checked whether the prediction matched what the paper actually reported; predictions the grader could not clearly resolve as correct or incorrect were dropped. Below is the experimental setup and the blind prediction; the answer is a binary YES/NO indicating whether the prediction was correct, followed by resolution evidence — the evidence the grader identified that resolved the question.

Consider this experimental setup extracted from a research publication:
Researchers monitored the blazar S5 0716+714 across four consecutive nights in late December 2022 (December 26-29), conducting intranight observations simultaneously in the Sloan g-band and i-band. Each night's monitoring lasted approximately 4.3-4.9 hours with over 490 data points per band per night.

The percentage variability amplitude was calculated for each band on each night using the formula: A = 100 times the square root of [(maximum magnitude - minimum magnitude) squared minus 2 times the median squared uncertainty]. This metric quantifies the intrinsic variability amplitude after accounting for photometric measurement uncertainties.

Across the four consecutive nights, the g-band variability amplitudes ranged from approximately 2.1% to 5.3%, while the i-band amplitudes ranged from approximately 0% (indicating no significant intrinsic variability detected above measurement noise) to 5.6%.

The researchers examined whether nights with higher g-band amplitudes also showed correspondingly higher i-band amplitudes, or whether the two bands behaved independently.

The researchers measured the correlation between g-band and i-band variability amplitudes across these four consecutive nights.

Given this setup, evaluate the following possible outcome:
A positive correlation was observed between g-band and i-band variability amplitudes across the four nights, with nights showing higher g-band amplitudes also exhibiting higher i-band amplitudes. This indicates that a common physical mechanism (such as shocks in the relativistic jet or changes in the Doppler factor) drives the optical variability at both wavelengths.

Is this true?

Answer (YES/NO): YES